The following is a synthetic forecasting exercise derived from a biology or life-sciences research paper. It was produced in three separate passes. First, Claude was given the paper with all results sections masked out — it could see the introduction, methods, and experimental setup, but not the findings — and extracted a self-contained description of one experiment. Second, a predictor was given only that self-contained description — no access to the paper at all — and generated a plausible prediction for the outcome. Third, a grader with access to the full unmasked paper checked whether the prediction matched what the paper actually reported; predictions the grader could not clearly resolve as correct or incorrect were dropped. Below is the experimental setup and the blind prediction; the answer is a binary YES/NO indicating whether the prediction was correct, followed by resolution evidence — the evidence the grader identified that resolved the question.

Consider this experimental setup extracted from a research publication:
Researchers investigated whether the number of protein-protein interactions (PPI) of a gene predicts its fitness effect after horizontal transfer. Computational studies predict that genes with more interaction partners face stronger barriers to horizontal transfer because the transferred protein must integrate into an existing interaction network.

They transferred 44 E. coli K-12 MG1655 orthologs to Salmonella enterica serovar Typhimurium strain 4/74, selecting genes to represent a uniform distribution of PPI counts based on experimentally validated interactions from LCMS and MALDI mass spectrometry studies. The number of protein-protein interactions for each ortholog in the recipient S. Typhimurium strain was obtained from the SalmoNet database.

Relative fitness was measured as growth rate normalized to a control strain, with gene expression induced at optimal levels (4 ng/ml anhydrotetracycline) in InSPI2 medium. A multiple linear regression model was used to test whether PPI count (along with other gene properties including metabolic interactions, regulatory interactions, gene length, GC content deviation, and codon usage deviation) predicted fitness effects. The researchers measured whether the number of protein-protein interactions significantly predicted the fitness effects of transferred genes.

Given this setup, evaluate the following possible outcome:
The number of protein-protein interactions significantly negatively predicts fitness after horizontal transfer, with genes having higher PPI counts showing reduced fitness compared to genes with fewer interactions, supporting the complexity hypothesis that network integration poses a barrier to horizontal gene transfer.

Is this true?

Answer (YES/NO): NO